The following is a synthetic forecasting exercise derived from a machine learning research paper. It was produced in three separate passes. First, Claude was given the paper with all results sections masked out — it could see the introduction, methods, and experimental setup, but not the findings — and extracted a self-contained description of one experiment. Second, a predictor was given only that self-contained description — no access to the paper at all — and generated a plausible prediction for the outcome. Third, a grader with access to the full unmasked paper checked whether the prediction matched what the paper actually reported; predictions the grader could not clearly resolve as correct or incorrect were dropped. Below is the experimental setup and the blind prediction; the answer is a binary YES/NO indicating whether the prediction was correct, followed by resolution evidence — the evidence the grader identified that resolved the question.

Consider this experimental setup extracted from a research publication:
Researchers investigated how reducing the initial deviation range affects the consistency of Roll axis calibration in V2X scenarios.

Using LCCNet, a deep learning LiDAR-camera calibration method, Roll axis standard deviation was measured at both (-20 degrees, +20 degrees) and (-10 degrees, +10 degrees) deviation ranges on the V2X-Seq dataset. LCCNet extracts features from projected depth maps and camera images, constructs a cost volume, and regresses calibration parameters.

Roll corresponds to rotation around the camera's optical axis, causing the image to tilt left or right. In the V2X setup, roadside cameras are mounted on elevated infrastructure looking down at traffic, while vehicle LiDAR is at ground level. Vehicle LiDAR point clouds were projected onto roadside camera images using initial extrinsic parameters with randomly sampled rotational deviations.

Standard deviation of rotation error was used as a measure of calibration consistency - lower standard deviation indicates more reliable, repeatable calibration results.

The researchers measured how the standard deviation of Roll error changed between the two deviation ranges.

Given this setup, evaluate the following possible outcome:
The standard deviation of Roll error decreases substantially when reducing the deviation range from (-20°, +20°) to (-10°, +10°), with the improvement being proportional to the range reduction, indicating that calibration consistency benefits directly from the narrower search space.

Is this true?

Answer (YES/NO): NO